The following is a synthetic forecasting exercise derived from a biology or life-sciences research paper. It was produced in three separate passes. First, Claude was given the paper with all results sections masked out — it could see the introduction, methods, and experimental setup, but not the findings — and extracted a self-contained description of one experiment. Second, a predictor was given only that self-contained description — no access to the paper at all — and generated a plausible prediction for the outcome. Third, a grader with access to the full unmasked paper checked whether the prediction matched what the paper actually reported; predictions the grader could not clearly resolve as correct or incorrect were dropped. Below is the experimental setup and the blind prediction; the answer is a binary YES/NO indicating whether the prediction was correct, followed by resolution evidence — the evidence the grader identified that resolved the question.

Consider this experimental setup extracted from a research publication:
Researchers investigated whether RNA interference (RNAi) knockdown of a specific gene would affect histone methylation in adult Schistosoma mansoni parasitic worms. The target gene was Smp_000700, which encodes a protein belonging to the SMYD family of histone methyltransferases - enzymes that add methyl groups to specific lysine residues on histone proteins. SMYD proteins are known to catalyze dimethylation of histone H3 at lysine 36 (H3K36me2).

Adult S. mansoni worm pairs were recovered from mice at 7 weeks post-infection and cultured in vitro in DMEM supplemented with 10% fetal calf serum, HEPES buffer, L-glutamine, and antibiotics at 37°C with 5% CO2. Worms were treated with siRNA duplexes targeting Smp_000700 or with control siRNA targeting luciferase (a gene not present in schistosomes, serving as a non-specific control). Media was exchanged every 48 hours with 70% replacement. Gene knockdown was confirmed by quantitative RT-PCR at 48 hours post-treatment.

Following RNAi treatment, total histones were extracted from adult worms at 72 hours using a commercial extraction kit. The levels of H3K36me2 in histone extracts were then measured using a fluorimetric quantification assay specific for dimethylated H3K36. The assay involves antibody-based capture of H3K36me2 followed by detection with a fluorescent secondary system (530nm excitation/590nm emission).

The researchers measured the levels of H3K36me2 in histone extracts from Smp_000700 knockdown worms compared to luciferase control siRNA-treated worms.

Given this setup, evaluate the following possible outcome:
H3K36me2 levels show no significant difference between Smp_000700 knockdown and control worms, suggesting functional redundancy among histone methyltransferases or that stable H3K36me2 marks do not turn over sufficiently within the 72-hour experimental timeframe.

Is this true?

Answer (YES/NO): NO